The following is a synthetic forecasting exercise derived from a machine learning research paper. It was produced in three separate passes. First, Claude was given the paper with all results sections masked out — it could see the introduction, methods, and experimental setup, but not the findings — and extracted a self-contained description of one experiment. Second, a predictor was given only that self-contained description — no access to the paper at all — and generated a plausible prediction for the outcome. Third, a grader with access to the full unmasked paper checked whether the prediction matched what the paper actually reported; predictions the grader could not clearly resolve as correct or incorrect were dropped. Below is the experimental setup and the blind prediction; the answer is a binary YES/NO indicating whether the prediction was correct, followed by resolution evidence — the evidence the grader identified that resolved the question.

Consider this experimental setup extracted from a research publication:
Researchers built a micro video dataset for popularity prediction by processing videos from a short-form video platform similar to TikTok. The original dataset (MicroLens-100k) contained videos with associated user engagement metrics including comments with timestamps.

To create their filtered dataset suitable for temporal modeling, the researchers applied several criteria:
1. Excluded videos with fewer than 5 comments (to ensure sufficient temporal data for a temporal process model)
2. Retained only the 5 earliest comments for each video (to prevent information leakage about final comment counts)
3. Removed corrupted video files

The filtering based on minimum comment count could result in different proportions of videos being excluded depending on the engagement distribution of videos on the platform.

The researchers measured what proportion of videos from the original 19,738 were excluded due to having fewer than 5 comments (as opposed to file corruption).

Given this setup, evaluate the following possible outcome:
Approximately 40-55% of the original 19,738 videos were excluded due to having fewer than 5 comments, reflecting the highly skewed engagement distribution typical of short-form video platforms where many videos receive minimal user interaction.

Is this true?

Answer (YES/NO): NO